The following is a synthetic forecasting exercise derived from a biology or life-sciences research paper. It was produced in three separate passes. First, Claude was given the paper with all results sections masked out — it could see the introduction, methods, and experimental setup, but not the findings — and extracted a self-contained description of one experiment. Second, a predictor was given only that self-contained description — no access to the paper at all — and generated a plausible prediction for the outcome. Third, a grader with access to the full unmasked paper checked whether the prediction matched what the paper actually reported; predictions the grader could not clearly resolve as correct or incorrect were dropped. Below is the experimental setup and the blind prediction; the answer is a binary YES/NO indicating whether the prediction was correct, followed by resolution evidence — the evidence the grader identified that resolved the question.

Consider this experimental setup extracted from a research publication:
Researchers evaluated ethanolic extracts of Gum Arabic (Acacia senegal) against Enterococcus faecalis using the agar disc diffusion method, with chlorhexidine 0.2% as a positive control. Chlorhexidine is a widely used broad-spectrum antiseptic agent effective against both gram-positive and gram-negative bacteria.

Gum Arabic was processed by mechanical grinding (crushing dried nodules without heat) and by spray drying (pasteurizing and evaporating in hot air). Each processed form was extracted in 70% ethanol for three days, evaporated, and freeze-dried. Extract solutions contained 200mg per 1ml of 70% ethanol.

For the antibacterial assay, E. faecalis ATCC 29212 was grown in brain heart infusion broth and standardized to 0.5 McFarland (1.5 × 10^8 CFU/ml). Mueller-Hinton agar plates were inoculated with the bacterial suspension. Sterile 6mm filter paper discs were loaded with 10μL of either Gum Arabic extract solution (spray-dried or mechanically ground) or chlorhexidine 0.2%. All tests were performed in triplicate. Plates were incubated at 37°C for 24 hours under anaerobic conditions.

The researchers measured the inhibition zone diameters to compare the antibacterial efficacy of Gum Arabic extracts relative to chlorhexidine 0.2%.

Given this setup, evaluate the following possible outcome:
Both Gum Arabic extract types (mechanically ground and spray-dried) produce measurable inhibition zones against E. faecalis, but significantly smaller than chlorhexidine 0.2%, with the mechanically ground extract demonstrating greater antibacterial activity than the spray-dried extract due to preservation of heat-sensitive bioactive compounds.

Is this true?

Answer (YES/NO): NO